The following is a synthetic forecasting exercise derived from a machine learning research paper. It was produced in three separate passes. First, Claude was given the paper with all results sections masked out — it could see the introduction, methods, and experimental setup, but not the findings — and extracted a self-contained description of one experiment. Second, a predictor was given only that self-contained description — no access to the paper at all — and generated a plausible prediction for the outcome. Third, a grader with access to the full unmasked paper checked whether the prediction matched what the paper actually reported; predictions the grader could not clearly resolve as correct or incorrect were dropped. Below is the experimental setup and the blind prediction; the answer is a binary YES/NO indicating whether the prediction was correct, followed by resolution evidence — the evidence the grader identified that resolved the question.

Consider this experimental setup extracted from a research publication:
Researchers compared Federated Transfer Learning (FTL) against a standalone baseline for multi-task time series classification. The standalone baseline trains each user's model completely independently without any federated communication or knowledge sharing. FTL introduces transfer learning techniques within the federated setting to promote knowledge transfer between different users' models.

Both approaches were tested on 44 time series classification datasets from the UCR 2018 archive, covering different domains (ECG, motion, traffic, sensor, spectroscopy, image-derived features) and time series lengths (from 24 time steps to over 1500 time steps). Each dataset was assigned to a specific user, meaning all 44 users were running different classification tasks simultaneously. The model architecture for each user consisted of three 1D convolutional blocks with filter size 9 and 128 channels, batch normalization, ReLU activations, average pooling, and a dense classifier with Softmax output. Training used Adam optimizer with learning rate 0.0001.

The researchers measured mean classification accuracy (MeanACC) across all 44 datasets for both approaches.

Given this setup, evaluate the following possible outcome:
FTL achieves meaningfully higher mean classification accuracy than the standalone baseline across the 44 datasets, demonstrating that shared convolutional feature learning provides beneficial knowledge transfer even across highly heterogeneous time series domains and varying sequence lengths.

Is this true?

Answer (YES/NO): NO